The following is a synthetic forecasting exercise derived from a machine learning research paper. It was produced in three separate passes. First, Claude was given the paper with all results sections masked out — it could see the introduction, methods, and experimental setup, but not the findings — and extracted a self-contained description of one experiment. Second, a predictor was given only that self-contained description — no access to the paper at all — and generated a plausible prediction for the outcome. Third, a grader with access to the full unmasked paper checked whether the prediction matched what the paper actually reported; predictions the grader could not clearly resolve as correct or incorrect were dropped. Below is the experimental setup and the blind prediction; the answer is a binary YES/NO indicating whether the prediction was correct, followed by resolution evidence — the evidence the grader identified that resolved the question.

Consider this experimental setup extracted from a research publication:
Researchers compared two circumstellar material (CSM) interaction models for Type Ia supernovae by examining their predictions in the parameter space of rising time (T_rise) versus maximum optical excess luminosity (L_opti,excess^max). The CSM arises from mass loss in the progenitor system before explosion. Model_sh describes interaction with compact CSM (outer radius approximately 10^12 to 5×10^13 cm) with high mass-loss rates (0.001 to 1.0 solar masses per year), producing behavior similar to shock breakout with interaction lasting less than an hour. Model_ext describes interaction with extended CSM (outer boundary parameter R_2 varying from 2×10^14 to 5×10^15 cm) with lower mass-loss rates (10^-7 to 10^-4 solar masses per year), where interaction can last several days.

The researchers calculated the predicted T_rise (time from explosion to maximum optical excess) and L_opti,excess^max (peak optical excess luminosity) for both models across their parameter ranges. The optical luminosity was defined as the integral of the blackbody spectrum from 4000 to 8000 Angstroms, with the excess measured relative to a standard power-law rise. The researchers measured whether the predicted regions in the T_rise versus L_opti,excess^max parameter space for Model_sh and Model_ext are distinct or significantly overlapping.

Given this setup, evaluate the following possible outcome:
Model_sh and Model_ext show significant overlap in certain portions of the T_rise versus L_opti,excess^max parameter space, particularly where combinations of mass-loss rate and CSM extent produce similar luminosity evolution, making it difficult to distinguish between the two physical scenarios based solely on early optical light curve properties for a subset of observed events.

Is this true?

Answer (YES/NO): NO